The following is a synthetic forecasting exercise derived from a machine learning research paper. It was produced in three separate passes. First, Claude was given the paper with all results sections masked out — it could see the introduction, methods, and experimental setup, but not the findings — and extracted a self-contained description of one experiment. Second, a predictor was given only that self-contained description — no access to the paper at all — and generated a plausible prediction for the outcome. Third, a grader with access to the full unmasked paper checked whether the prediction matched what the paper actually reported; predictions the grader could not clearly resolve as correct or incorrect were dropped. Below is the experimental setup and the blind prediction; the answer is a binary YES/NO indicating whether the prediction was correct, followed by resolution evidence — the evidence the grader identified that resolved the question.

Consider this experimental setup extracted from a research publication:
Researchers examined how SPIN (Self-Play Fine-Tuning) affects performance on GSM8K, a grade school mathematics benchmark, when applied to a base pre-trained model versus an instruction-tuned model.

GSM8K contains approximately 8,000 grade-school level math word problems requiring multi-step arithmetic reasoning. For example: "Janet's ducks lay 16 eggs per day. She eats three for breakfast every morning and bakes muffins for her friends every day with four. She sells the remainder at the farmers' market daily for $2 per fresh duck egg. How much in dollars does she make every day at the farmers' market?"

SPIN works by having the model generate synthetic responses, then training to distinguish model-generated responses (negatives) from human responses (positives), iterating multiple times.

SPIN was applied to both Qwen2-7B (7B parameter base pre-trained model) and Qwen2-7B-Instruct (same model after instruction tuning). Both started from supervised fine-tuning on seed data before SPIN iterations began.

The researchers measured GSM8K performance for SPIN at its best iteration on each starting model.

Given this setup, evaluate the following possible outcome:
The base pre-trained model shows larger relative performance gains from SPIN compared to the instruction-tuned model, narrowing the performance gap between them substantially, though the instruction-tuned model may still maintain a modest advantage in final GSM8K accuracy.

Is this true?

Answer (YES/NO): YES